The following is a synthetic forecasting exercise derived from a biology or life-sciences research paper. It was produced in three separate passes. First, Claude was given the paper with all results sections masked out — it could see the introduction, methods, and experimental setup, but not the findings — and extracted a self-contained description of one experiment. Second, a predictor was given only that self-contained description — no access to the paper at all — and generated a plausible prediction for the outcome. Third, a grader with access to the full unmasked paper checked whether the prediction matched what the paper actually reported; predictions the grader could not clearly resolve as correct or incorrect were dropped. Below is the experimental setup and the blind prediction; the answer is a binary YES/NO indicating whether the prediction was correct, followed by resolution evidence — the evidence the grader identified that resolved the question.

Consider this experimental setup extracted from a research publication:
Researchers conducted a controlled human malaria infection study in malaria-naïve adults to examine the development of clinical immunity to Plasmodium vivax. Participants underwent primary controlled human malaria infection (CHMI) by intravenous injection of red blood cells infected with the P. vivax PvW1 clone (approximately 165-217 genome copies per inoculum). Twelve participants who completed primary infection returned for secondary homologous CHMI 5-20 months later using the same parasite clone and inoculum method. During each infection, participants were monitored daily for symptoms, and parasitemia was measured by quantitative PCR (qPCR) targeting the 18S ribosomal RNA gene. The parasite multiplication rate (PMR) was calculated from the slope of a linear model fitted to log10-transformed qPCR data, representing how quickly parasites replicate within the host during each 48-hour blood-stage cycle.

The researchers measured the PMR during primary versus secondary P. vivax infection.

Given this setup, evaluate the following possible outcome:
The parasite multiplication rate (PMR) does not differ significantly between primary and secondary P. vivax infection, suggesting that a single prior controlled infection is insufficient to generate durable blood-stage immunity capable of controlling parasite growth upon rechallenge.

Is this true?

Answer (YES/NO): YES